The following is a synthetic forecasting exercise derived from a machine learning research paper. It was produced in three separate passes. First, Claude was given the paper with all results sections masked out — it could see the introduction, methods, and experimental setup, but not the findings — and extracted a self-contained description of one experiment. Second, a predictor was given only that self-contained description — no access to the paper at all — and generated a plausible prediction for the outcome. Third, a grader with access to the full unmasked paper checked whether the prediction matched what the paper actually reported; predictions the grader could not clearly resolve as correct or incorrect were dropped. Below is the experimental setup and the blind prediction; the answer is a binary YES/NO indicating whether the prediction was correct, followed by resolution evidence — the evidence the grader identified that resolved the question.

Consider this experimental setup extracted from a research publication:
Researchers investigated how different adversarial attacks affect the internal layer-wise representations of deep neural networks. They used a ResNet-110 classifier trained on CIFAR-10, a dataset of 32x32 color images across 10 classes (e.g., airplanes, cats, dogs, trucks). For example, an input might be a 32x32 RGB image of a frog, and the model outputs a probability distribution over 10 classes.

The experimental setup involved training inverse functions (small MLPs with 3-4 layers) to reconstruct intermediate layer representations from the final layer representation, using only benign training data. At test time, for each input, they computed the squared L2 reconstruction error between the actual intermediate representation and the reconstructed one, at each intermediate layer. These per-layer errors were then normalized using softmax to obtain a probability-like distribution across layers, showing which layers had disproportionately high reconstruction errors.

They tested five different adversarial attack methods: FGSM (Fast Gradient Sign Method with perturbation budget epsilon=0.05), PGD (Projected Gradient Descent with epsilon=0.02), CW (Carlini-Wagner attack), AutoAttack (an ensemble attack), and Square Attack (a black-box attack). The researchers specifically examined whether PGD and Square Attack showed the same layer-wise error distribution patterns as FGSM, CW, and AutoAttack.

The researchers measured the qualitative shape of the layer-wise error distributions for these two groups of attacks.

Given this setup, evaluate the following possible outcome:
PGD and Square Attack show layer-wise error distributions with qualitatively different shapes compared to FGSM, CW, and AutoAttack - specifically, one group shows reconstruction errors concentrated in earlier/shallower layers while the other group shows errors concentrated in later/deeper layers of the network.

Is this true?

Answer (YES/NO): NO